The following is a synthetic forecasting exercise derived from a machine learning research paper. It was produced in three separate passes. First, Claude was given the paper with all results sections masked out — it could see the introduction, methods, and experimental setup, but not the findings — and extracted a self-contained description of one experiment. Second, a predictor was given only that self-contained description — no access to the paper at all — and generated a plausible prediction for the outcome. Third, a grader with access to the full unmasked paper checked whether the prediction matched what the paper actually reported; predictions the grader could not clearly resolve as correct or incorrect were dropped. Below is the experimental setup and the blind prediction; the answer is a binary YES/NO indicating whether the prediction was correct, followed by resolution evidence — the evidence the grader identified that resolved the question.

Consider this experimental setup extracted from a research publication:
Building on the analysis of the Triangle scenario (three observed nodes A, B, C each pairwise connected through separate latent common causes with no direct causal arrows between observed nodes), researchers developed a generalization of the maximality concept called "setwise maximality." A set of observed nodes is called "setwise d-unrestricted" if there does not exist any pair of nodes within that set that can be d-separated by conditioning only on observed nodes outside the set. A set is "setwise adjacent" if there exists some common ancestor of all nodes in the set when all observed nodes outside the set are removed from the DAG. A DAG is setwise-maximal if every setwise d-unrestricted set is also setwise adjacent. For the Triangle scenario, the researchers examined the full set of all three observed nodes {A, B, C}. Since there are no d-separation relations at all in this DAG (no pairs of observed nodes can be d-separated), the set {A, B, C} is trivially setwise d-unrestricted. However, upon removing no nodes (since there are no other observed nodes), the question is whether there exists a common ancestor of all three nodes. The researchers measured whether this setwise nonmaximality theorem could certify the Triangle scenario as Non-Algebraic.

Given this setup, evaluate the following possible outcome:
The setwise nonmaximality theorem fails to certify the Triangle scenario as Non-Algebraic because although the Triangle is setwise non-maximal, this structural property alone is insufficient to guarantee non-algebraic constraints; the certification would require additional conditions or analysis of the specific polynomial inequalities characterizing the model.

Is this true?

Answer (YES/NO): NO